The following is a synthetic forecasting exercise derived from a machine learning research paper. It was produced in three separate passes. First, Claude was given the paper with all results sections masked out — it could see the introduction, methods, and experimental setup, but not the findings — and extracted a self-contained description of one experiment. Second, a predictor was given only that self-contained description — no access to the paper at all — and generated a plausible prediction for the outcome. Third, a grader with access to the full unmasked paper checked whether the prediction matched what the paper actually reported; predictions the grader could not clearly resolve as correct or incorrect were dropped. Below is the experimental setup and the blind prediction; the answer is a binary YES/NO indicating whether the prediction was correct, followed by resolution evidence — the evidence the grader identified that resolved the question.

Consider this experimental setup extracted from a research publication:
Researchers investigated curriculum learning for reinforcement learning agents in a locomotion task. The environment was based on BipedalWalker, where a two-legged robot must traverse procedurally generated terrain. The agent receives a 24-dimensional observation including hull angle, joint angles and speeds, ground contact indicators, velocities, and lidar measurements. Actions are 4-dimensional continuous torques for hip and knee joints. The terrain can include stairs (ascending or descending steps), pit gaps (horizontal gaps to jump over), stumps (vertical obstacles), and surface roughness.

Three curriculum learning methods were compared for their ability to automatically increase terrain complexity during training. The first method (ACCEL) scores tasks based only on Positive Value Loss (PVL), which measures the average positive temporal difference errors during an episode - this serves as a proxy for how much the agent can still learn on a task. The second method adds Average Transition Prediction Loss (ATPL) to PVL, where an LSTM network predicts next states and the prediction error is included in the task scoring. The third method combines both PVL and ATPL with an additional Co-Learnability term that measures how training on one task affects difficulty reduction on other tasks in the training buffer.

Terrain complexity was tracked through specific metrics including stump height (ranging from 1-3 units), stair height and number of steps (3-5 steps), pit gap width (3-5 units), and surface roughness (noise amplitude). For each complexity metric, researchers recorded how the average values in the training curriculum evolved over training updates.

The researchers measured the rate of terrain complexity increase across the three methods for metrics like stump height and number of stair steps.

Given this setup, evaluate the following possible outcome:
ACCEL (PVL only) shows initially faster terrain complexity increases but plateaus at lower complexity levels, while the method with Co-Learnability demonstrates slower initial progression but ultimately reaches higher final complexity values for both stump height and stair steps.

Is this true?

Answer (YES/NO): NO